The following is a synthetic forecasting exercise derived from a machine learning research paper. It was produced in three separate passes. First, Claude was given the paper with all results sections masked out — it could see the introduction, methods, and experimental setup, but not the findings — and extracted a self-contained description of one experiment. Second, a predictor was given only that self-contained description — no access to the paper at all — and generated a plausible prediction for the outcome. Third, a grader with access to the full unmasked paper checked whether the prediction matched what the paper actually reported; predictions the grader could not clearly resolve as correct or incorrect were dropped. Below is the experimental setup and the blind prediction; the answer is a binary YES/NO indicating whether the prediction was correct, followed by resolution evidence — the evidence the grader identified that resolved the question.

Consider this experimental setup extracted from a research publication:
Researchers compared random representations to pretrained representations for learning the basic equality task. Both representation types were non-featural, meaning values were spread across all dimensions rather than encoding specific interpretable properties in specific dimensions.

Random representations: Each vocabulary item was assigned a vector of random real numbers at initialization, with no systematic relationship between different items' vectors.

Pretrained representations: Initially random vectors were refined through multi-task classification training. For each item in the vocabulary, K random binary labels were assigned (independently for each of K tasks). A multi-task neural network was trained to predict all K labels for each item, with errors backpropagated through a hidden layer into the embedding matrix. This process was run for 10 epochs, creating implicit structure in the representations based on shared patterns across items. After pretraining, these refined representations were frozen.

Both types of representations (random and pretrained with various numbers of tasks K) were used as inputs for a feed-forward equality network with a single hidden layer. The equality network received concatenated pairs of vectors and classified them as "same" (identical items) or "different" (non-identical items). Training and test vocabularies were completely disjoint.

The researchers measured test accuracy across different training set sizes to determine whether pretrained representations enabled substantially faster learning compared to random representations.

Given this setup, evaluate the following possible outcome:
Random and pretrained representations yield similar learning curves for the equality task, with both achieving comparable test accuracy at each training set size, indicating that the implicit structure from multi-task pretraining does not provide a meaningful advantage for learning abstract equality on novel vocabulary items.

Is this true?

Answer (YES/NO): NO